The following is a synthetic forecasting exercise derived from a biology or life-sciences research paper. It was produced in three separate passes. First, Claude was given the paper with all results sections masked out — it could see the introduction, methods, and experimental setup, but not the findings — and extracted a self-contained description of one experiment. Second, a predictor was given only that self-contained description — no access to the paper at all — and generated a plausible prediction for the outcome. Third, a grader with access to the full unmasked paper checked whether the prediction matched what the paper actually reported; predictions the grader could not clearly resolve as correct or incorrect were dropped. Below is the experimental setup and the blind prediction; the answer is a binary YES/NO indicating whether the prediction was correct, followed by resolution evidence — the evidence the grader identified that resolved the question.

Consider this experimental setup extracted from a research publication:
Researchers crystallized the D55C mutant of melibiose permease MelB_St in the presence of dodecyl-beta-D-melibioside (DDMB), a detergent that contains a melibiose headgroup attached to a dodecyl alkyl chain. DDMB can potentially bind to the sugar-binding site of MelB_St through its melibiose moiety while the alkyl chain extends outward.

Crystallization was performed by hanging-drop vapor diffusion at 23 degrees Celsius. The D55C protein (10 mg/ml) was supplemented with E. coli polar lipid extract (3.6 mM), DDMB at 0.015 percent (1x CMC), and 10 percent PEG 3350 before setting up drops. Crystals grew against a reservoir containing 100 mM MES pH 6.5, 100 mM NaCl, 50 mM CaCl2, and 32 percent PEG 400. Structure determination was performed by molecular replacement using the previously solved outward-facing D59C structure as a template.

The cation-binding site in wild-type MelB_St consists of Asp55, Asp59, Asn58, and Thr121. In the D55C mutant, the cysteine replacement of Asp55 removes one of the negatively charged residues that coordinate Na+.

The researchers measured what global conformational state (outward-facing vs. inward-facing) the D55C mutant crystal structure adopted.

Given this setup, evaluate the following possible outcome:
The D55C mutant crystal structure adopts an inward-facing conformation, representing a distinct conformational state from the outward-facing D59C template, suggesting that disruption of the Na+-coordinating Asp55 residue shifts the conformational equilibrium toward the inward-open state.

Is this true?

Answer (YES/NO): NO